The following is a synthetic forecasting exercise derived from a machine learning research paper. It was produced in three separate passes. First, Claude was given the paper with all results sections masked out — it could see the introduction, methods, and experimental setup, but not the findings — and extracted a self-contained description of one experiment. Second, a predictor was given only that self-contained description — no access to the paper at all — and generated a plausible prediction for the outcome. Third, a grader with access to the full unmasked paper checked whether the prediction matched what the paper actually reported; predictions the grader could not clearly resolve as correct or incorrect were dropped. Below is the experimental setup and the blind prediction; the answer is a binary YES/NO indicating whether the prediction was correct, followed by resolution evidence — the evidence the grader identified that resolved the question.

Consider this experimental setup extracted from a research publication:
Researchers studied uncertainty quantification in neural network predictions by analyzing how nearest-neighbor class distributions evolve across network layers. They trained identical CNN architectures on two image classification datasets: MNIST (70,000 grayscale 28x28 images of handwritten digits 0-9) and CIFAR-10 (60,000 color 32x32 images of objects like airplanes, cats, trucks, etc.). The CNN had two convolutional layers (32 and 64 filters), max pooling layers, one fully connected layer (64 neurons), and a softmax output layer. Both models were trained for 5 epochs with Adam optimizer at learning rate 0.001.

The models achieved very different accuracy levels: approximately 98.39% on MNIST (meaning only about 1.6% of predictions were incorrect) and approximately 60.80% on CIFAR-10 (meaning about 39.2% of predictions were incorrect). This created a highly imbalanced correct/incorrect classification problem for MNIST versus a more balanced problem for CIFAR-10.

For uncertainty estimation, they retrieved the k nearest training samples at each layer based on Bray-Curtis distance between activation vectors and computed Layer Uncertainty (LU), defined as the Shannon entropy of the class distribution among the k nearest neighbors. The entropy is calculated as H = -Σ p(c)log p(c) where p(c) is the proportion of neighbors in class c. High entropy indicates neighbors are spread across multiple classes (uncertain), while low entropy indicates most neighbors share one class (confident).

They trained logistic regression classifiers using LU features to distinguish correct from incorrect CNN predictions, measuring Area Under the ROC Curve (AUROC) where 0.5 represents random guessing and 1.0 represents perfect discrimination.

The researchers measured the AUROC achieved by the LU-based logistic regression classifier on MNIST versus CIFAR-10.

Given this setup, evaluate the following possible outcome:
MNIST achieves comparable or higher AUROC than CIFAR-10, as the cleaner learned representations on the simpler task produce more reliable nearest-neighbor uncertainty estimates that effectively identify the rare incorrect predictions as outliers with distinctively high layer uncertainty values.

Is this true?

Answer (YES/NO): YES